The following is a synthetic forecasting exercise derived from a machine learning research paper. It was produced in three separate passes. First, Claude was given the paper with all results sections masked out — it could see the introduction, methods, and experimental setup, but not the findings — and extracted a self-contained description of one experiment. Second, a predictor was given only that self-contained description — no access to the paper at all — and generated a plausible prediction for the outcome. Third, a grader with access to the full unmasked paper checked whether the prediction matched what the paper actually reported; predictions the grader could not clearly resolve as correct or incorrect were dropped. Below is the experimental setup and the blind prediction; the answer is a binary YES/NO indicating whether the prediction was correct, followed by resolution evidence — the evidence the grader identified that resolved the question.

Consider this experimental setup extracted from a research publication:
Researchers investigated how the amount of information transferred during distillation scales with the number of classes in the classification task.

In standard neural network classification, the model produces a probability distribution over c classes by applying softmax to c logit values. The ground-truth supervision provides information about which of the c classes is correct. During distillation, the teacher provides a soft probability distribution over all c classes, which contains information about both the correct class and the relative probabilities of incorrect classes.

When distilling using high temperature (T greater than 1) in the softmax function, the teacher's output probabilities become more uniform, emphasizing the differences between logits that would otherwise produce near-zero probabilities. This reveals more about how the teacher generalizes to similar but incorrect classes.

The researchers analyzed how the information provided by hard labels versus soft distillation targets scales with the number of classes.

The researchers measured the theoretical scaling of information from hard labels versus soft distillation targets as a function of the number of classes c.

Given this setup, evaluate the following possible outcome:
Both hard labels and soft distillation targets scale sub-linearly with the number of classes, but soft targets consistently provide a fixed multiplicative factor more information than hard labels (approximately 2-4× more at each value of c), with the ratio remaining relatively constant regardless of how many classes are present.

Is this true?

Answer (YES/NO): NO